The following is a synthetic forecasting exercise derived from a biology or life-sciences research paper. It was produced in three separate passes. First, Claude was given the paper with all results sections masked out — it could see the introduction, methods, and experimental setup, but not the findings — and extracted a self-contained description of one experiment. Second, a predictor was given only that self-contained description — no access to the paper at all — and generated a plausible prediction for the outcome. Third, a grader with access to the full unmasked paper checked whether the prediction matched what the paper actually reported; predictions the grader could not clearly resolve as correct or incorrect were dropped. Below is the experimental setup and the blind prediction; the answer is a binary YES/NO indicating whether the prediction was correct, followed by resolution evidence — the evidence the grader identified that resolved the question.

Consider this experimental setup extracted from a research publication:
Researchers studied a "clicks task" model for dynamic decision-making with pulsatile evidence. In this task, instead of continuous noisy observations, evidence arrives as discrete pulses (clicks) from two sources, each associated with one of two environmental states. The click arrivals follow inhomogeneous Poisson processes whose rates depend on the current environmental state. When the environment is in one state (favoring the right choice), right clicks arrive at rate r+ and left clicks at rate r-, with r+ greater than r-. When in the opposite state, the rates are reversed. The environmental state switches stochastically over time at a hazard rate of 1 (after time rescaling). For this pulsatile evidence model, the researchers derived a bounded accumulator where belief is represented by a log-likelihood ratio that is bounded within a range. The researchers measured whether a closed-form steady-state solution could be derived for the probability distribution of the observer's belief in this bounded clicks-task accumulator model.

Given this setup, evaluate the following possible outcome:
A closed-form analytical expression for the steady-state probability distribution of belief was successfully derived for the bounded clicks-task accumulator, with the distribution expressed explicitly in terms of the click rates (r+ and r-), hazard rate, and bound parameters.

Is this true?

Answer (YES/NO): YES